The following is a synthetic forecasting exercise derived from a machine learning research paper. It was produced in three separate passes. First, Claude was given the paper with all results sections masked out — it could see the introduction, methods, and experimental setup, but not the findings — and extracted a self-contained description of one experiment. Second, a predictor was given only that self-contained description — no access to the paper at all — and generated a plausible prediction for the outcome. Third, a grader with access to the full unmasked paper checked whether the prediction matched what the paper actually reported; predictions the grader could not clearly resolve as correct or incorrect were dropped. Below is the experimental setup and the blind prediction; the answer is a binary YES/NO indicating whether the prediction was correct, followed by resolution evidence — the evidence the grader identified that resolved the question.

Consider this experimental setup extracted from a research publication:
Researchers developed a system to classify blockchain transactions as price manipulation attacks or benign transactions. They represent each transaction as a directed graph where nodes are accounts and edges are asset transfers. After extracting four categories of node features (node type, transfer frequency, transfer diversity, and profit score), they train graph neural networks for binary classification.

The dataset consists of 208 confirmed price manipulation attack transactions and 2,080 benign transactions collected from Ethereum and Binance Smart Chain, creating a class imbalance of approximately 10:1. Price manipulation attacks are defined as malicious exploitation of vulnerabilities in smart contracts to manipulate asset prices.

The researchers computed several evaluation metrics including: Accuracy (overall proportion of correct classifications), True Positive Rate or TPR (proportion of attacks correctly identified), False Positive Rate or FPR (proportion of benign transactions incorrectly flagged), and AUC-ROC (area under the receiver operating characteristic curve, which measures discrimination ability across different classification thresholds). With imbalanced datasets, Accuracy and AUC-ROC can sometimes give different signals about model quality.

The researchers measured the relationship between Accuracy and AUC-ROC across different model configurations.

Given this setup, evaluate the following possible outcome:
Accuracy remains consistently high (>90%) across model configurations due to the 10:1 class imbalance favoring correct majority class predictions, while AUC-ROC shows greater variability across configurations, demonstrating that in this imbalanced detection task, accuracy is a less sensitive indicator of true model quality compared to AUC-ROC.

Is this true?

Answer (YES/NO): NO